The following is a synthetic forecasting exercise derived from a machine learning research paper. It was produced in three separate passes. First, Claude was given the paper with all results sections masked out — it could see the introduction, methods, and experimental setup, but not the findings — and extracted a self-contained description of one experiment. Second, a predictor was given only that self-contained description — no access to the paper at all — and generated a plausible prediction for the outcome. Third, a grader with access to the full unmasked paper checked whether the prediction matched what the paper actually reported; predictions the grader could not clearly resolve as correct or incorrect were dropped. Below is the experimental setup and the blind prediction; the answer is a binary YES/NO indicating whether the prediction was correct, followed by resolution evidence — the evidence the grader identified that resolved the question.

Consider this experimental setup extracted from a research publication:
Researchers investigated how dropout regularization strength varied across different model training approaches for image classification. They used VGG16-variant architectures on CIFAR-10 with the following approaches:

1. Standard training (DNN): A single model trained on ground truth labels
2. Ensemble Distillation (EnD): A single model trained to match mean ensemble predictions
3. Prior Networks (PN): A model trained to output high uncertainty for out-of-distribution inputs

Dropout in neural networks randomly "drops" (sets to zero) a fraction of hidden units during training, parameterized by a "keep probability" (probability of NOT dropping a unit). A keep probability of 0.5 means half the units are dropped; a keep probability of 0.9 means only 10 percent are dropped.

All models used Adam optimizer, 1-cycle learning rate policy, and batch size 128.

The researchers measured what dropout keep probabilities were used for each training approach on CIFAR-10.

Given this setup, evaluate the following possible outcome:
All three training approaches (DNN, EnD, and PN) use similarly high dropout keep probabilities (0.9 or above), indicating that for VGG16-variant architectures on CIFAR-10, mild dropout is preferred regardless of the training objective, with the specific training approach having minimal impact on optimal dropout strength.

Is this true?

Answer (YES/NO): NO